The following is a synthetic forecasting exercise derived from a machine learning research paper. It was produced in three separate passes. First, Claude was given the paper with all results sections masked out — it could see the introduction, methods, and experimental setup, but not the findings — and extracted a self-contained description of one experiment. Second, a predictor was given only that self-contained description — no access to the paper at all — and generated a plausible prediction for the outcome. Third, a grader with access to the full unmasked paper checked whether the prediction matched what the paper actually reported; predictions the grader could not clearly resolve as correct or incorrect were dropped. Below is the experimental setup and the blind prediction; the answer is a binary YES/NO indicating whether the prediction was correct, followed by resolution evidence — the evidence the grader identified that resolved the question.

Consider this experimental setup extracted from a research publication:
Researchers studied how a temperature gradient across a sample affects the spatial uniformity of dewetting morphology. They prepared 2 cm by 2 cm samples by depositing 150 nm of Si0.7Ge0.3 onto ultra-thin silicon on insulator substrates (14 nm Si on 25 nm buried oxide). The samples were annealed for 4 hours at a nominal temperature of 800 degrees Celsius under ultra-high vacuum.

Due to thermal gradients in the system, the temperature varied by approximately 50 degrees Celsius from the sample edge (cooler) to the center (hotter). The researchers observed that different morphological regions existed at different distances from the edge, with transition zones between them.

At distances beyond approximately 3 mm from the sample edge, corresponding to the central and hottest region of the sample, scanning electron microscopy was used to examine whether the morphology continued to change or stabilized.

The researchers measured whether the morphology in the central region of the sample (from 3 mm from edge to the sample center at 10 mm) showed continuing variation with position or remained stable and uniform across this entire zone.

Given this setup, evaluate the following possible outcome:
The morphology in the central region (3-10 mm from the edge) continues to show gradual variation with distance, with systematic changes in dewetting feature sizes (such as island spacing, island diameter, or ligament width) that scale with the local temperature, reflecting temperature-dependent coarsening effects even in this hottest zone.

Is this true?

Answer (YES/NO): NO